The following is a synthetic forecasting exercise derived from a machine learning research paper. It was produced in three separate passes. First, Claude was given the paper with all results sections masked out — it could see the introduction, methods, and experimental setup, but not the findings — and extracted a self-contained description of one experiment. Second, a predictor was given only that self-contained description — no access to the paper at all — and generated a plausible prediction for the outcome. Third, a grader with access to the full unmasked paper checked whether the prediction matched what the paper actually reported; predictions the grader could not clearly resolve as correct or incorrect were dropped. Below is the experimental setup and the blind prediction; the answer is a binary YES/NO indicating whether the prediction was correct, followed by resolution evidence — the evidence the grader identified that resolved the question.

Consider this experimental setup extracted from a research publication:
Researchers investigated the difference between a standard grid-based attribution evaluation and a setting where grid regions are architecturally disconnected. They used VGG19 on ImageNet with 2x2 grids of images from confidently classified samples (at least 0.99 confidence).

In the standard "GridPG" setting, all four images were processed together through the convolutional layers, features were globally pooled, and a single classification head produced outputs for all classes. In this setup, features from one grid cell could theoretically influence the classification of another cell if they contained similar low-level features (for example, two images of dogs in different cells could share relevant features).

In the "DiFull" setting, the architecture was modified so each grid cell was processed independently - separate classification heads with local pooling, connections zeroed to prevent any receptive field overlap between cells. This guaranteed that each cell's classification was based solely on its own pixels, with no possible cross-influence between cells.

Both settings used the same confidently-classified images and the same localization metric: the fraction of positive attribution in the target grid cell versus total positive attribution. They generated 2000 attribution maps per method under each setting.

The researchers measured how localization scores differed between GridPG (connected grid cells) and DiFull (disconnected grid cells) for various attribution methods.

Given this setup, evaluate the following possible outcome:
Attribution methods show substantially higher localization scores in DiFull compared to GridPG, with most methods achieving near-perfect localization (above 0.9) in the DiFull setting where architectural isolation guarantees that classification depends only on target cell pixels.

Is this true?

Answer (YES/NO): NO